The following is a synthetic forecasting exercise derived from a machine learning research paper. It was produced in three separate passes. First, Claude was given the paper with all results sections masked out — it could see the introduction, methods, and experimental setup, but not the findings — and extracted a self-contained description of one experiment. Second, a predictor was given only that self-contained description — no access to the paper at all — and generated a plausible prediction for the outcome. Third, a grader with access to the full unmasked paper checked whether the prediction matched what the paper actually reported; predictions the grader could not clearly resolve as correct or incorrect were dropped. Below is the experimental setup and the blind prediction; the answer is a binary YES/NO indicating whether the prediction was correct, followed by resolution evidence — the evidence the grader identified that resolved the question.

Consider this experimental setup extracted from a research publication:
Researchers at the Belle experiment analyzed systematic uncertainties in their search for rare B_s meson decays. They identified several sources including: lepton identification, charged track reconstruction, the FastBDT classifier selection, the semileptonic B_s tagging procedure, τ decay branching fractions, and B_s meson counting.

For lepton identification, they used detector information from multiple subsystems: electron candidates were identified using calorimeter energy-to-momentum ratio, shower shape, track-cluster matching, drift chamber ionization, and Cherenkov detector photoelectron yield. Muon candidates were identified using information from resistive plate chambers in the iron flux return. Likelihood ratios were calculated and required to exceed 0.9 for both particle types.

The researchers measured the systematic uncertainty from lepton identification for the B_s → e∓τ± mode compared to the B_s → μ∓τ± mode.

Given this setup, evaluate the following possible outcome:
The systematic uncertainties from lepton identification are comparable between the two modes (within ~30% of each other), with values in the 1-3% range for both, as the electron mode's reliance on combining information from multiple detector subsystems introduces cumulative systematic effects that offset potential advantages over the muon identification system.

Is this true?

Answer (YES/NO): NO